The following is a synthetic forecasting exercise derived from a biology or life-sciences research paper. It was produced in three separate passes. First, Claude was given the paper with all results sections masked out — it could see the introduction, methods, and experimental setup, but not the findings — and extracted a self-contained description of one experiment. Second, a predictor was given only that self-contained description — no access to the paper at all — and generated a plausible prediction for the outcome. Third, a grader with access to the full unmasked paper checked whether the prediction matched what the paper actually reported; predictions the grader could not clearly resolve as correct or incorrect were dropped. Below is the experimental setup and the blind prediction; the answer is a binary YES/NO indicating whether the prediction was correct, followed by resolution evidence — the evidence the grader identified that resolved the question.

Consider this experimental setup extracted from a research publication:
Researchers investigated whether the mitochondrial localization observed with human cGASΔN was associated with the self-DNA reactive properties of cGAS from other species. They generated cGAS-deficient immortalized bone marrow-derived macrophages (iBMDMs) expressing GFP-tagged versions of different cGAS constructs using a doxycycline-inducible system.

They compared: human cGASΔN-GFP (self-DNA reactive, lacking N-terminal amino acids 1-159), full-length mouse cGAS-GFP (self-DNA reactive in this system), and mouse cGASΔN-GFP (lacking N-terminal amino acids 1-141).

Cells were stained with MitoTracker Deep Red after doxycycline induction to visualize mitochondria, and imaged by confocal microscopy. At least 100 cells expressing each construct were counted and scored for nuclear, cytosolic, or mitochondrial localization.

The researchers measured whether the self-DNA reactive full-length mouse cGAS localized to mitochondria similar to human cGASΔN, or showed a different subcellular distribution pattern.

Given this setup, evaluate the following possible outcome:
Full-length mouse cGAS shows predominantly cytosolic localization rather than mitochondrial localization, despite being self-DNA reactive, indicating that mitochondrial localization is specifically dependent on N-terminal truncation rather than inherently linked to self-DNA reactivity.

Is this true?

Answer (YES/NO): NO